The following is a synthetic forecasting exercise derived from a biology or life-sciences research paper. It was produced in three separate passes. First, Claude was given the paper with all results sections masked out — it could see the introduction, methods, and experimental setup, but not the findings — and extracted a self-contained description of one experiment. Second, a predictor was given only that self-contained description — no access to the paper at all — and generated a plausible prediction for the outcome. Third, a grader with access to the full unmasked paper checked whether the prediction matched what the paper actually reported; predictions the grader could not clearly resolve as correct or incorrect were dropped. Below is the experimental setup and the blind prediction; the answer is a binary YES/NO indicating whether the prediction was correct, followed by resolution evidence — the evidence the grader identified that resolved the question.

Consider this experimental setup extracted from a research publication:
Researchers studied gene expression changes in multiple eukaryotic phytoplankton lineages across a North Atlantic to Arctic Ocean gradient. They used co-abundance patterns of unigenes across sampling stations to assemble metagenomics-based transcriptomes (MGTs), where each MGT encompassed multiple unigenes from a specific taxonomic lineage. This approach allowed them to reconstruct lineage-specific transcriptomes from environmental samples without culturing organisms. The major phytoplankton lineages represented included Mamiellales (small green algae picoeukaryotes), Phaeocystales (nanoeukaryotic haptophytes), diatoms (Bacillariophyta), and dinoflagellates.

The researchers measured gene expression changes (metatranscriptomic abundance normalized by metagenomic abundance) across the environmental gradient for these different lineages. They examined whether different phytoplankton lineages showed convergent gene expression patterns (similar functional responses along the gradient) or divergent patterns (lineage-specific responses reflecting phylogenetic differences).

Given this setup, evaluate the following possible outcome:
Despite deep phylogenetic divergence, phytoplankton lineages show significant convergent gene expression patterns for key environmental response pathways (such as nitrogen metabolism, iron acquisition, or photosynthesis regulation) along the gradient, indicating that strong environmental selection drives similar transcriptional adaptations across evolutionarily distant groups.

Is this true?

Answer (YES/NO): YES